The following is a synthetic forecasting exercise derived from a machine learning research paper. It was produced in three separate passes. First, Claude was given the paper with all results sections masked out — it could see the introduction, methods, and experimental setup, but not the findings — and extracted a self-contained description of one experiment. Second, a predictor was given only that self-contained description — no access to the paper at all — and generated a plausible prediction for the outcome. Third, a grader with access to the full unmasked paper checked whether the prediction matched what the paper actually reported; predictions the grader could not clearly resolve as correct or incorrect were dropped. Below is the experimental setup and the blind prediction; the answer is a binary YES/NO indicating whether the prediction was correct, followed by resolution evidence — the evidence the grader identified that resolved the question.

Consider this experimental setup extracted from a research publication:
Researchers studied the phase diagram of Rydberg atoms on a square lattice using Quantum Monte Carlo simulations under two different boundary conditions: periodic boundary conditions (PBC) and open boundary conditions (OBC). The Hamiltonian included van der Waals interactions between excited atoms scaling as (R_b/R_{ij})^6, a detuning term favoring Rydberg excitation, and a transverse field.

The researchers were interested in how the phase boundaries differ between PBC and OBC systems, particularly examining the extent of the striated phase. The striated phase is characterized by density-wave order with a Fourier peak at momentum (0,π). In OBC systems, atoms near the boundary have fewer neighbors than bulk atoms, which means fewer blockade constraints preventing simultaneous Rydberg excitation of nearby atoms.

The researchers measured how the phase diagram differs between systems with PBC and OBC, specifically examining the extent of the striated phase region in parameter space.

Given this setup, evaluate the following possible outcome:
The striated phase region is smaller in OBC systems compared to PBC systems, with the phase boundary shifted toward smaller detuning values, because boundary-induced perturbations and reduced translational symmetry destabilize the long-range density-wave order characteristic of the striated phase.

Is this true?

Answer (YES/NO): NO